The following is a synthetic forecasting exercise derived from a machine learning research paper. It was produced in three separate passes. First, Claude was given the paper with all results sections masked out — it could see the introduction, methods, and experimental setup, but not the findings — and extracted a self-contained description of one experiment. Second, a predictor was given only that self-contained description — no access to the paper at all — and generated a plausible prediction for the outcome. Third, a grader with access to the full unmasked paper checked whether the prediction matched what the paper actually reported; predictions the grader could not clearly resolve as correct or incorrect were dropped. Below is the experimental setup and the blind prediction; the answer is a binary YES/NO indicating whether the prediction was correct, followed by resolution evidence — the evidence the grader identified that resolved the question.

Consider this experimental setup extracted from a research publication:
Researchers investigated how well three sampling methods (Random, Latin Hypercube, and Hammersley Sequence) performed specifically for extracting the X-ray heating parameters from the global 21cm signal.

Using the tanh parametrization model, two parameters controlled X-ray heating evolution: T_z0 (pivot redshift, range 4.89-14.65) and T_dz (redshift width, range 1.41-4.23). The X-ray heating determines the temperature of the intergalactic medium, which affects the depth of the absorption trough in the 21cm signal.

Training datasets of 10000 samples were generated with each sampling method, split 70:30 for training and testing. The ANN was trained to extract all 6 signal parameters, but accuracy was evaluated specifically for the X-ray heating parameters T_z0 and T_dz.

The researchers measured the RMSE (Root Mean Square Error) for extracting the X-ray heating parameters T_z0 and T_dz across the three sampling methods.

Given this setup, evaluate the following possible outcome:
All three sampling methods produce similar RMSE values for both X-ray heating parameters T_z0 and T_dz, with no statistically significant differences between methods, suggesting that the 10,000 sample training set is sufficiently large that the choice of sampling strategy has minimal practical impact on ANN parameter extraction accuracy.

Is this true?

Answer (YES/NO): NO